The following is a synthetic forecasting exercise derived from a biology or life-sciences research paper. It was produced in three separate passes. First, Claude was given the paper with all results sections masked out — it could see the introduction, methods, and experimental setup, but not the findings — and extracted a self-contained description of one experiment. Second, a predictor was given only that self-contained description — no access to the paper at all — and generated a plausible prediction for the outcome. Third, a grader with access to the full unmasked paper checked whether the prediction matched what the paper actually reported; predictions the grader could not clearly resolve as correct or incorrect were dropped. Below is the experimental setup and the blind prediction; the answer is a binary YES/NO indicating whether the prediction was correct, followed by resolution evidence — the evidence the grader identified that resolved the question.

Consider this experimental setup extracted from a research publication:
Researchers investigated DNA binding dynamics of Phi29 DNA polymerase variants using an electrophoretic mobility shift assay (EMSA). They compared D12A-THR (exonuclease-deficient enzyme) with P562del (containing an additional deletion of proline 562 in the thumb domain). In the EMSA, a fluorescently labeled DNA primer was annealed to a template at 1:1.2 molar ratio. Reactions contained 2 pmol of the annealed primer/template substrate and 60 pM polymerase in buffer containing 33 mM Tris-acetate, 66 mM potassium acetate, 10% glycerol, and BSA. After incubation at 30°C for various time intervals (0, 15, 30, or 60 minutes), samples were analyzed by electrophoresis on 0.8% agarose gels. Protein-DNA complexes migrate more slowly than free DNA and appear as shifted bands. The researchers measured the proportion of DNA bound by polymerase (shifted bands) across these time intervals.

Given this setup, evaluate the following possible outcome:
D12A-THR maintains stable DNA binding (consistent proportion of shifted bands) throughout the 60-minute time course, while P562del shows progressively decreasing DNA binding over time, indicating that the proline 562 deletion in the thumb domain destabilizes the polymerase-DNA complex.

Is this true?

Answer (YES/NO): NO